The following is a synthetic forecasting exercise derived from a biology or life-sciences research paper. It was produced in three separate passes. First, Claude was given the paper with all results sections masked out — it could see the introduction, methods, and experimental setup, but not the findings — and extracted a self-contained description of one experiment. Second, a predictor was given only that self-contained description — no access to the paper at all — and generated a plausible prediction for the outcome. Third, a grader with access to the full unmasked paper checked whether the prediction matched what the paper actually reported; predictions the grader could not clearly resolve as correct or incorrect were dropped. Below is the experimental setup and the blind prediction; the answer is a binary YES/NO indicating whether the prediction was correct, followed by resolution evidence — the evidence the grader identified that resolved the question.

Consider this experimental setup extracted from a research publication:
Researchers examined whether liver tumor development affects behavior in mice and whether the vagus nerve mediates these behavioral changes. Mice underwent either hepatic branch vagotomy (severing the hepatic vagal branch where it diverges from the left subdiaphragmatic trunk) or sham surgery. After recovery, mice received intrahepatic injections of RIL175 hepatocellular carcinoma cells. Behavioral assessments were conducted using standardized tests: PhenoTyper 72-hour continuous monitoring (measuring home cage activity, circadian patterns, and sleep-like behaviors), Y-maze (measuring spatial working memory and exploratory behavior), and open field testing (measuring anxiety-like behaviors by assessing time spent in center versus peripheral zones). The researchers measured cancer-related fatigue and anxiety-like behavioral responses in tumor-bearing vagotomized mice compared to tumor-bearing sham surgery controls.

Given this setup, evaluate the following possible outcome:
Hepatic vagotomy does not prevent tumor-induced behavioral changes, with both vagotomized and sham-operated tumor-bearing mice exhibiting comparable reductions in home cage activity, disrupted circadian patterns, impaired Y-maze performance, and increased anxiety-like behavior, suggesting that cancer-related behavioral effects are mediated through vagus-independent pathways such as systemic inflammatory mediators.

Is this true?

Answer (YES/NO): NO